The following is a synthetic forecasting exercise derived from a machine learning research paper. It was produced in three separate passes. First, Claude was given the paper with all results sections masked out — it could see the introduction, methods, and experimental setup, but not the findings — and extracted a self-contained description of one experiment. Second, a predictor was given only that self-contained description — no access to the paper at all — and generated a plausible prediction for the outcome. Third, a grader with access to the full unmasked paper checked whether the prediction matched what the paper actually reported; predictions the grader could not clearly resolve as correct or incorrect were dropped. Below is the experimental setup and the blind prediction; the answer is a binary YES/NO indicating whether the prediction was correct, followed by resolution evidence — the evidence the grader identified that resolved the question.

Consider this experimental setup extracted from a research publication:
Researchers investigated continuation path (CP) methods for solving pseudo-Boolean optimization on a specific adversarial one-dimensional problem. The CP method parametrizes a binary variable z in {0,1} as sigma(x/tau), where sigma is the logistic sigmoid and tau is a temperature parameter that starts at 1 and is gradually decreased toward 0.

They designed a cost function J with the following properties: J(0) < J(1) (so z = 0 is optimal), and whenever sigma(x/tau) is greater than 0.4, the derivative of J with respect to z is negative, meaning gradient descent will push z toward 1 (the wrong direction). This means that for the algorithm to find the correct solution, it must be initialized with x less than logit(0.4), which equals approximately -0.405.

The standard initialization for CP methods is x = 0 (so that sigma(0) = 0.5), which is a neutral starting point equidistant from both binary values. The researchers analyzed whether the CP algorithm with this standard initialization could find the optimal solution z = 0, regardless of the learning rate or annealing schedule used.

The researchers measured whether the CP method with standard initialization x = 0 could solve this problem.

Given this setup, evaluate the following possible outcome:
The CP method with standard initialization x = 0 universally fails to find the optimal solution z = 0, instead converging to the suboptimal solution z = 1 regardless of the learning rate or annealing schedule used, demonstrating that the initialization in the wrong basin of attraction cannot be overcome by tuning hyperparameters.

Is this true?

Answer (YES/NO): YES